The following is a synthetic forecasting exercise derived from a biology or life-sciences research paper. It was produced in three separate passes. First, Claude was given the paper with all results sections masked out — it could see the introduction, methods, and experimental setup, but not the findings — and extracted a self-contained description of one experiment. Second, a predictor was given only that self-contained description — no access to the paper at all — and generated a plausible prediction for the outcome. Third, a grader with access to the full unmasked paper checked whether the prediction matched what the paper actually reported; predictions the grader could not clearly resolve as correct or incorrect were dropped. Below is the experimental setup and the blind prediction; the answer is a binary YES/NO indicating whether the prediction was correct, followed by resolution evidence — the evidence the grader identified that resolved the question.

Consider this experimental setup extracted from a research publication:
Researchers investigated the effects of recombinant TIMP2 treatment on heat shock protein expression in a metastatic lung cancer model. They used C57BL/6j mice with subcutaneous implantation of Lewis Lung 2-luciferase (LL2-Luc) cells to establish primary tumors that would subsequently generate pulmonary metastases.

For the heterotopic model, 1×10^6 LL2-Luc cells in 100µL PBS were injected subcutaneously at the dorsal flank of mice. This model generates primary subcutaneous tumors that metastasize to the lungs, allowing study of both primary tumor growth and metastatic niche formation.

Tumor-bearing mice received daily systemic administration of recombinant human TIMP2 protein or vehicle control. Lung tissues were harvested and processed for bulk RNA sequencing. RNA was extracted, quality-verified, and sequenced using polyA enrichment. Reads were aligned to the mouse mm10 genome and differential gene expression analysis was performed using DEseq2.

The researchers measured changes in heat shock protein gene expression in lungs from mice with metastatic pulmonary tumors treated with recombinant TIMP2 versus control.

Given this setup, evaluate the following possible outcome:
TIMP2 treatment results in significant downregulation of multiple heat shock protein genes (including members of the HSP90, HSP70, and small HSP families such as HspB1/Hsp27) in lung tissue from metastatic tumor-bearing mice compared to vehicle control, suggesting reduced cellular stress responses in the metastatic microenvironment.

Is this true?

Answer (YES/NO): YES